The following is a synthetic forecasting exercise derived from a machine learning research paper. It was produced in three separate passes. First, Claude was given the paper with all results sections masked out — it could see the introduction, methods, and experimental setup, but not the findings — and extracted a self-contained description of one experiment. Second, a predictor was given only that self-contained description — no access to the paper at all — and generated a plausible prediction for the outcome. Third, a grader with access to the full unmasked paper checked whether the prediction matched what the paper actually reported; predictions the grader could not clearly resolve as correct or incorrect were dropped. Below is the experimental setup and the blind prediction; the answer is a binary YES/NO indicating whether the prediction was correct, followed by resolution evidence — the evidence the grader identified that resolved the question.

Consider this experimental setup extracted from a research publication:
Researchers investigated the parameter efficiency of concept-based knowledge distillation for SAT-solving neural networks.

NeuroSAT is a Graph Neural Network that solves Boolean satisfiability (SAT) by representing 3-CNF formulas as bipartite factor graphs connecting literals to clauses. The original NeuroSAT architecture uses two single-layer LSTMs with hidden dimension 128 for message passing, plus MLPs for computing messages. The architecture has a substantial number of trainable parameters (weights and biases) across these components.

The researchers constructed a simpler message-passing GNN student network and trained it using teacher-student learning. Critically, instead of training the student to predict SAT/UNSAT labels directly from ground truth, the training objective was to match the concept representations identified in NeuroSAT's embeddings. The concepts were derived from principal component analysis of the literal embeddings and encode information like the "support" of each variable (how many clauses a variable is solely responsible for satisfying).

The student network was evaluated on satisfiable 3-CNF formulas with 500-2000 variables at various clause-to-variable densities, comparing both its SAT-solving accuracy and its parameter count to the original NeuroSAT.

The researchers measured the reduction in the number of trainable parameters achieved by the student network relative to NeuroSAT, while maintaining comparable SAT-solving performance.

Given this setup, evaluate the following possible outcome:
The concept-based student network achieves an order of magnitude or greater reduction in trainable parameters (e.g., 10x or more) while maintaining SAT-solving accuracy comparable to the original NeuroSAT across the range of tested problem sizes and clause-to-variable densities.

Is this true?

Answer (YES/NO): YES